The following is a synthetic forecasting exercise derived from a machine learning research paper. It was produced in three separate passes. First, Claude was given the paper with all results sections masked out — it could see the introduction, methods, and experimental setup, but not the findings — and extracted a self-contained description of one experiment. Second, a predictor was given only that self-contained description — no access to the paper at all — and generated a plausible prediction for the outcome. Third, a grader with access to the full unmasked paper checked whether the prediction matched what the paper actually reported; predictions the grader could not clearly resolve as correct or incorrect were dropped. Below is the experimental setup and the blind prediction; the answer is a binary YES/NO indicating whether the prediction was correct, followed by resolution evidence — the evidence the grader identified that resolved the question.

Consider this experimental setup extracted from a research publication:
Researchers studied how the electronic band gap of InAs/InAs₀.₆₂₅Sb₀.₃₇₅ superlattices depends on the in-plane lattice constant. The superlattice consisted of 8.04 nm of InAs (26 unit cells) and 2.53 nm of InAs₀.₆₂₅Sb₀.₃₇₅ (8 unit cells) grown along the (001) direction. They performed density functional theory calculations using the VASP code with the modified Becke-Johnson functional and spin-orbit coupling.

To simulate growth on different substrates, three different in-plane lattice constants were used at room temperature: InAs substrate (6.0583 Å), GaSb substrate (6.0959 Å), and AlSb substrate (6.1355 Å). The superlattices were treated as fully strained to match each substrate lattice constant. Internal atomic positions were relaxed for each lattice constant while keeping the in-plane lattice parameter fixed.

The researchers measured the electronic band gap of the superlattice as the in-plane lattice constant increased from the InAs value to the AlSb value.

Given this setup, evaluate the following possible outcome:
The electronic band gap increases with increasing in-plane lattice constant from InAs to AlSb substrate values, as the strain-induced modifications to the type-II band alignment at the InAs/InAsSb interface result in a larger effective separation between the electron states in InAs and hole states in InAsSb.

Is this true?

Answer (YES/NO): NO